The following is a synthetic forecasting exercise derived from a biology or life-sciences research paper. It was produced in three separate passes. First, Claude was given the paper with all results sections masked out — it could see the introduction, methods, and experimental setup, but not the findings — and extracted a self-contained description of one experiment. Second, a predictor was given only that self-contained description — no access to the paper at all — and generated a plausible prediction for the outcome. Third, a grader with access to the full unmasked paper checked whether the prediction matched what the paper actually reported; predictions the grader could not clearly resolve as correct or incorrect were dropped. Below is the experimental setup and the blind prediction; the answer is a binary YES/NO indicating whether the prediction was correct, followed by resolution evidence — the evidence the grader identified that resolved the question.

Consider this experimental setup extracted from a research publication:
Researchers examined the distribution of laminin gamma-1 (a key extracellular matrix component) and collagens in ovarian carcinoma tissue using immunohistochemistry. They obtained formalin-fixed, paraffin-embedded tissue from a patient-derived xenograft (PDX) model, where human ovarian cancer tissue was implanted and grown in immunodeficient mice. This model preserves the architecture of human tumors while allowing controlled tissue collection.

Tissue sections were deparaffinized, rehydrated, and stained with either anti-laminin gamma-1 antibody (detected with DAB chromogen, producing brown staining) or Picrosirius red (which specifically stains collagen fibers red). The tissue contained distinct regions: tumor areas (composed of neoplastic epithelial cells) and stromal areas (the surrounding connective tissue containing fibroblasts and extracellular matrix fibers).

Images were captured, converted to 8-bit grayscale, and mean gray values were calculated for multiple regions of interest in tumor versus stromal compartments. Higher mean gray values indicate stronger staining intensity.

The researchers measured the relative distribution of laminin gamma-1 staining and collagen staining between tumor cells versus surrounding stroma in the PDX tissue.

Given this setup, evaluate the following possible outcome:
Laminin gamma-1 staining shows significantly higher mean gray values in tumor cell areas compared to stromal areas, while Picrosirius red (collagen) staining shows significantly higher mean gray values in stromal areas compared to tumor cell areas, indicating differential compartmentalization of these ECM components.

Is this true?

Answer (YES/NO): YES